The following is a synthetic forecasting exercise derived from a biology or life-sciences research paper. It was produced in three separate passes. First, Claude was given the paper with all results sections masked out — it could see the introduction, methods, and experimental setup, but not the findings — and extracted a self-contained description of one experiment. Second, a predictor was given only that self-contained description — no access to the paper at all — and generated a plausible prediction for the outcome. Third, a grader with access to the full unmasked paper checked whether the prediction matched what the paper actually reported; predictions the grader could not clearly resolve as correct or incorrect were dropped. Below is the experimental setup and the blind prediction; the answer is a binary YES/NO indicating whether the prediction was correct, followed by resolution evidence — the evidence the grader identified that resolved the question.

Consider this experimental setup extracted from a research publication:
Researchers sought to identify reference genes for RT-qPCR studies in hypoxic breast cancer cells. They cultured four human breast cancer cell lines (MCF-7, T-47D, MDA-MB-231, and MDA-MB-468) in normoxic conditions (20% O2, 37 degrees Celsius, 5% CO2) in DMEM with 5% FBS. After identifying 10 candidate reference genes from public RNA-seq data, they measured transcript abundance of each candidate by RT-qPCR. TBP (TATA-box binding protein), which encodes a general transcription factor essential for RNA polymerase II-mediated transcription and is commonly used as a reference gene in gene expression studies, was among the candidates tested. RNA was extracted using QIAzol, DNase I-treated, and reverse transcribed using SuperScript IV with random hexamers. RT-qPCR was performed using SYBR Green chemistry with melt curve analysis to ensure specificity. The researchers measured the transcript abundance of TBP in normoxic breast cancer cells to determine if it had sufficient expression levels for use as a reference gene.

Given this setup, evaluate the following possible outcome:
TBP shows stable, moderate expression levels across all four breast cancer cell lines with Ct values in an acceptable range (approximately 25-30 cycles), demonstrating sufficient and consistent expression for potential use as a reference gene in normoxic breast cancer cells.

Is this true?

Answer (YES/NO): NO